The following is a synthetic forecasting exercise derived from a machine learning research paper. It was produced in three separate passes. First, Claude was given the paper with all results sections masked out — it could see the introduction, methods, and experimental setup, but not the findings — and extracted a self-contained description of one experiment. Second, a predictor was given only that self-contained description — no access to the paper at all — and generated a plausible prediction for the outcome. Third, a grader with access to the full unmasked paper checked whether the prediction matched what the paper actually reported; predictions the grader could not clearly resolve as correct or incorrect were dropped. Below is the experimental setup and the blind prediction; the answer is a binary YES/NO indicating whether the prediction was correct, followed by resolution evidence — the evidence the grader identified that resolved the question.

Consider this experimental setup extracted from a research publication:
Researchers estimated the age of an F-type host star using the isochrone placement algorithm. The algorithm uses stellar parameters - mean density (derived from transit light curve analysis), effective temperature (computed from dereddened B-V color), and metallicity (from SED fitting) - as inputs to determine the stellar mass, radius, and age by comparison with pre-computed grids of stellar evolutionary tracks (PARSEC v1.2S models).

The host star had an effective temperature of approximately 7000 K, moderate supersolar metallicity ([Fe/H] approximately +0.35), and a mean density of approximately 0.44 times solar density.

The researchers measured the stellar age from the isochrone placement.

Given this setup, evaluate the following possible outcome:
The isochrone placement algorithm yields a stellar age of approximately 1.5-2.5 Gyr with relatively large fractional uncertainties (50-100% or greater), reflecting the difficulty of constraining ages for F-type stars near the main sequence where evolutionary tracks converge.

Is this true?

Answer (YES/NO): NO